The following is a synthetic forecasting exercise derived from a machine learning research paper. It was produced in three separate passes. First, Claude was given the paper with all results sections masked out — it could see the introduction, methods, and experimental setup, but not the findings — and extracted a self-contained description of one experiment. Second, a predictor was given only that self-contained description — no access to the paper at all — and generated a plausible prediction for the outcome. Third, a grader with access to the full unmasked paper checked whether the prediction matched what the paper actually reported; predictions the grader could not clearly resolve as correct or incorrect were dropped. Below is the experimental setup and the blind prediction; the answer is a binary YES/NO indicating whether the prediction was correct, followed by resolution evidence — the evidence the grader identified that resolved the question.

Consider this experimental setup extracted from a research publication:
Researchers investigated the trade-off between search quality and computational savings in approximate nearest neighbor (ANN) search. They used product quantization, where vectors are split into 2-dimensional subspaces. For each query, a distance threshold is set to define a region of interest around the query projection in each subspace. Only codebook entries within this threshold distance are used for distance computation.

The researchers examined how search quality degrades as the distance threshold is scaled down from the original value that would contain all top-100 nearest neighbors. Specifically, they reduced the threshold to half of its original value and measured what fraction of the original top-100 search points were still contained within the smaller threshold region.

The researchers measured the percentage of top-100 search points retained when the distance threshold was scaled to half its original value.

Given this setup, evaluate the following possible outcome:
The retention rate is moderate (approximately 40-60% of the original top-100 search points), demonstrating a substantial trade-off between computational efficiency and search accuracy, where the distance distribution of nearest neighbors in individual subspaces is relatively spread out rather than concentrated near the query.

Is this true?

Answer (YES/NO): NO